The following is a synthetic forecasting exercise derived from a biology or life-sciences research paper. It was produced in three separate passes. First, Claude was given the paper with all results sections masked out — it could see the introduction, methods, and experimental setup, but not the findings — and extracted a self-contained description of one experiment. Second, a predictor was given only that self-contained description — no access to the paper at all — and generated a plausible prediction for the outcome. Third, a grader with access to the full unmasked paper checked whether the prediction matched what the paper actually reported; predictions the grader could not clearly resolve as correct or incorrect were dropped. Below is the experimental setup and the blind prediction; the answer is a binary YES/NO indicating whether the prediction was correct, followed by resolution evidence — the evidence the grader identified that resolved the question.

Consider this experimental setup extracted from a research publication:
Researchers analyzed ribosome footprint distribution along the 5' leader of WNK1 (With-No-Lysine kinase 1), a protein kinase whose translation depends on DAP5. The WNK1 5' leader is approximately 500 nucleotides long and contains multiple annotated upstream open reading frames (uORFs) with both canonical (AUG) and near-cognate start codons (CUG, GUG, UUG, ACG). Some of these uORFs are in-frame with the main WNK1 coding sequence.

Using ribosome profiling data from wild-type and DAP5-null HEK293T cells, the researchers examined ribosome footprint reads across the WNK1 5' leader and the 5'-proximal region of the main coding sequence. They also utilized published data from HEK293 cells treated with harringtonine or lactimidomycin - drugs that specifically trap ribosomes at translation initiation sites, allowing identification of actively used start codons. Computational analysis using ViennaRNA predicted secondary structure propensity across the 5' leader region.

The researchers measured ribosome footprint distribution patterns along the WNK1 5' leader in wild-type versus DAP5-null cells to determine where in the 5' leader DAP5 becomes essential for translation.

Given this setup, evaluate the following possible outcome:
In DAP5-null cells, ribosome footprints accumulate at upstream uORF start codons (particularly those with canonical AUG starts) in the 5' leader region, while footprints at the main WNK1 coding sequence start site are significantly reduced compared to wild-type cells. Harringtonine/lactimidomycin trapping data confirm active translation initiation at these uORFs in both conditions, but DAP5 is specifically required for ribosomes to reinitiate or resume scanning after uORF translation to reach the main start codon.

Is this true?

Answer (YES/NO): YES